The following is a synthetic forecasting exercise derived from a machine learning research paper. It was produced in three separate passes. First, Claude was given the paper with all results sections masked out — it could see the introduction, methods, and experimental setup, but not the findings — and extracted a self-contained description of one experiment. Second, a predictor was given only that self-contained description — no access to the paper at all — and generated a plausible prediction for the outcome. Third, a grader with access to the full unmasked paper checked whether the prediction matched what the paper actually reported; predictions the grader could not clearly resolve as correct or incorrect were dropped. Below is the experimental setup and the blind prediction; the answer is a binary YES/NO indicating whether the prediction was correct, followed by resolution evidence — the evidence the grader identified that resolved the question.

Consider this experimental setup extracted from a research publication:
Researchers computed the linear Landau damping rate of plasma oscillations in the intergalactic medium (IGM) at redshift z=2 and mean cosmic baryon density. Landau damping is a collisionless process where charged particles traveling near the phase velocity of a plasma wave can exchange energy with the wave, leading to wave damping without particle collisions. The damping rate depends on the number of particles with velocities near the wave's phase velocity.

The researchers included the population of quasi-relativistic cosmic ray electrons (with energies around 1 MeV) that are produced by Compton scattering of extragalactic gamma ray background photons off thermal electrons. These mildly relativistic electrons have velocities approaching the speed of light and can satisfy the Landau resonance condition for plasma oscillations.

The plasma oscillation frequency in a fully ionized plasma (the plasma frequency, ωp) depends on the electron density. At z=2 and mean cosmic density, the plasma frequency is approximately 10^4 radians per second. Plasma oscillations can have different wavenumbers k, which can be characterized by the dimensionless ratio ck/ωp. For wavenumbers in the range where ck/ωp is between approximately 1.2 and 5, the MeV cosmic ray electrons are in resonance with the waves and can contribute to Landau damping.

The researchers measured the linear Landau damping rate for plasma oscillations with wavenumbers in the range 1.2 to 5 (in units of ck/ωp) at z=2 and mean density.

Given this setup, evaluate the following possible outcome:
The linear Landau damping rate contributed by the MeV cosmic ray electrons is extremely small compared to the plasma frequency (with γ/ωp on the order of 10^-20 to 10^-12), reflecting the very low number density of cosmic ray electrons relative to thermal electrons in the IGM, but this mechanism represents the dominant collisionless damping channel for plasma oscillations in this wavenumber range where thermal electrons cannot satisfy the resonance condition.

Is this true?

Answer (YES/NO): NO